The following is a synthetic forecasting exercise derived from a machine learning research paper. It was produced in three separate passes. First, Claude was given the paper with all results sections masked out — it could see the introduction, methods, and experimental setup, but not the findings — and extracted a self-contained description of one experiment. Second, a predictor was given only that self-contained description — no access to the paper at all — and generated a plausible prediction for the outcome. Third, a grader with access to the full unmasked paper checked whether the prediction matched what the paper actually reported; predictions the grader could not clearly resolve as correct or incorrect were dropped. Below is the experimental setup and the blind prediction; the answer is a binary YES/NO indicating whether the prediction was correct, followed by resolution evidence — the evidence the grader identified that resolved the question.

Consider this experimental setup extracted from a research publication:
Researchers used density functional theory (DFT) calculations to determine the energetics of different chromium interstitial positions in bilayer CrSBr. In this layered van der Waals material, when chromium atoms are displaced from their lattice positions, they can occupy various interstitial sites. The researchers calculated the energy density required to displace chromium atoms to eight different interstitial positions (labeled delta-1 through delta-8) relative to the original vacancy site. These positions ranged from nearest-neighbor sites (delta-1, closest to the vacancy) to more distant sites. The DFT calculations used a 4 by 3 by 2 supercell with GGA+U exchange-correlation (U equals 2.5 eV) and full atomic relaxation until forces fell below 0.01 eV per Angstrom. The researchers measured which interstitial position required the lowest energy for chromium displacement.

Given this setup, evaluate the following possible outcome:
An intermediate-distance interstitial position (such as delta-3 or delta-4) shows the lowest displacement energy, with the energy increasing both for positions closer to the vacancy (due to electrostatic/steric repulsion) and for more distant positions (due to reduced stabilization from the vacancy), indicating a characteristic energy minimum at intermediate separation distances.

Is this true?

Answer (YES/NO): NO